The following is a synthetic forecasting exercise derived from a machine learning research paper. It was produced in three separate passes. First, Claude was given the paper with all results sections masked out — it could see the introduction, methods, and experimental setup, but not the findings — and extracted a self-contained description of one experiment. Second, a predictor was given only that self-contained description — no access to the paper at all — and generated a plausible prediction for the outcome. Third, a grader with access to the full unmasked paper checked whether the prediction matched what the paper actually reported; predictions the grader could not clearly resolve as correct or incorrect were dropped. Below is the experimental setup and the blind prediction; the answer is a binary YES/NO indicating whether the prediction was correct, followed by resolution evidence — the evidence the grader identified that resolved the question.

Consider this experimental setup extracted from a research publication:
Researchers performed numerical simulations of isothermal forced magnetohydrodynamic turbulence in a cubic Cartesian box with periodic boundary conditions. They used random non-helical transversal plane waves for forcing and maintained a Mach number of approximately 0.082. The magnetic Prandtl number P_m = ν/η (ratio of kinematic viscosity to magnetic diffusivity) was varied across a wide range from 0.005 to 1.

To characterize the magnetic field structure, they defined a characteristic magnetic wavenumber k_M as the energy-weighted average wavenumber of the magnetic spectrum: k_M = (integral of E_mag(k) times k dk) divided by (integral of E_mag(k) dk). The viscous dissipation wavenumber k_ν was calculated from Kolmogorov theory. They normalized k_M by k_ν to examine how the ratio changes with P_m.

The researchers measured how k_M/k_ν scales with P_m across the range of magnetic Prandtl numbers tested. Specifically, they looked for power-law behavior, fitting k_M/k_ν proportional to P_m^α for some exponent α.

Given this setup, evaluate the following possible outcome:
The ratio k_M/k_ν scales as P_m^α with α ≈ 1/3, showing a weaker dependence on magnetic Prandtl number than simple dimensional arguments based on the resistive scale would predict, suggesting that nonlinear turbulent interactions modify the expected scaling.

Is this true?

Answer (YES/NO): NO